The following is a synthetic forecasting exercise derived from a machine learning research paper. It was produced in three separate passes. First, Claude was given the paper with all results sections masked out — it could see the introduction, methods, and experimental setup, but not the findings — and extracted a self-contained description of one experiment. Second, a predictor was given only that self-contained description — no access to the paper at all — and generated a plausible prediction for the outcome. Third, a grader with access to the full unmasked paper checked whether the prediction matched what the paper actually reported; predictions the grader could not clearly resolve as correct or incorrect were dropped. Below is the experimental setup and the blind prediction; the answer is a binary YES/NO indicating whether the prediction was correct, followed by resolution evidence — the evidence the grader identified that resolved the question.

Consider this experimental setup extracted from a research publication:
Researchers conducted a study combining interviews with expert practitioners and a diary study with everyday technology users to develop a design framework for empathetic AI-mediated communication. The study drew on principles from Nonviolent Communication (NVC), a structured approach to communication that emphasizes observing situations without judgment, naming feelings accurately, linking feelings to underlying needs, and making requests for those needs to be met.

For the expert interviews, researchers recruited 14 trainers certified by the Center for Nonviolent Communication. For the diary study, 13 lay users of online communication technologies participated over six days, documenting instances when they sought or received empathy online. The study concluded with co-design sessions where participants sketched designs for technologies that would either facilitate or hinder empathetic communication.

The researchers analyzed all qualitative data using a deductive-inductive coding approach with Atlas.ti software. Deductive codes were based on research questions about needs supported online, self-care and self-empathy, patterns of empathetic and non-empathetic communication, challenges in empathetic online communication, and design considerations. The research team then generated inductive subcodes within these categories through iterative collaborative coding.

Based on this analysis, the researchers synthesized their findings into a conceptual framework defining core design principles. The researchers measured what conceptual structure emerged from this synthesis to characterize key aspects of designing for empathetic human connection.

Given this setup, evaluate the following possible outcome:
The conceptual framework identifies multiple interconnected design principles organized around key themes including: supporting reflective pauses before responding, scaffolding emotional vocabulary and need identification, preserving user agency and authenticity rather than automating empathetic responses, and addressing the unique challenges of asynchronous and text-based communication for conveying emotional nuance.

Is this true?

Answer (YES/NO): NO